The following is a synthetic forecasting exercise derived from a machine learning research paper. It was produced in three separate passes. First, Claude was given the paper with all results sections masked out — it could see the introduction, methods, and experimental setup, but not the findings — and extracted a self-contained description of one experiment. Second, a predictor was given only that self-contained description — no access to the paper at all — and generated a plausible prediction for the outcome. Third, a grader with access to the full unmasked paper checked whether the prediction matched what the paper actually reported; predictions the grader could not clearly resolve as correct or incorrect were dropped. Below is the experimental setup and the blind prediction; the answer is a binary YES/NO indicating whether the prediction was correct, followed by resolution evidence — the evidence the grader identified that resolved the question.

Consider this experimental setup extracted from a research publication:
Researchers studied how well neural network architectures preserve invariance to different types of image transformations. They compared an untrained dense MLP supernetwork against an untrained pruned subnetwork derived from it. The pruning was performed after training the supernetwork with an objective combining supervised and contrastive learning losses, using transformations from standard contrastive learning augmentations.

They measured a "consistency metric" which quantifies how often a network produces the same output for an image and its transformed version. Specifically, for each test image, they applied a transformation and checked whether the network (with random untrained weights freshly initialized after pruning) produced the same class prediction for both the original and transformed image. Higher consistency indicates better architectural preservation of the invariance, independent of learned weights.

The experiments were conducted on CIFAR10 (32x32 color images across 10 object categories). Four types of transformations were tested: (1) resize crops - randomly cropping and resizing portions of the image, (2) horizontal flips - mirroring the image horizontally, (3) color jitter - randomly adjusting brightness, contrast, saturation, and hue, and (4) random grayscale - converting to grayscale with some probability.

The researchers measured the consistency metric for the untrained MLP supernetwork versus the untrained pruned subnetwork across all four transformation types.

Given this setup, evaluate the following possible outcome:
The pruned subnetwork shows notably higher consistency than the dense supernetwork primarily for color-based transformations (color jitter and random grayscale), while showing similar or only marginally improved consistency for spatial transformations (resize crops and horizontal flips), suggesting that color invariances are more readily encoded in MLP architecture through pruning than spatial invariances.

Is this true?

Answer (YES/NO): NO